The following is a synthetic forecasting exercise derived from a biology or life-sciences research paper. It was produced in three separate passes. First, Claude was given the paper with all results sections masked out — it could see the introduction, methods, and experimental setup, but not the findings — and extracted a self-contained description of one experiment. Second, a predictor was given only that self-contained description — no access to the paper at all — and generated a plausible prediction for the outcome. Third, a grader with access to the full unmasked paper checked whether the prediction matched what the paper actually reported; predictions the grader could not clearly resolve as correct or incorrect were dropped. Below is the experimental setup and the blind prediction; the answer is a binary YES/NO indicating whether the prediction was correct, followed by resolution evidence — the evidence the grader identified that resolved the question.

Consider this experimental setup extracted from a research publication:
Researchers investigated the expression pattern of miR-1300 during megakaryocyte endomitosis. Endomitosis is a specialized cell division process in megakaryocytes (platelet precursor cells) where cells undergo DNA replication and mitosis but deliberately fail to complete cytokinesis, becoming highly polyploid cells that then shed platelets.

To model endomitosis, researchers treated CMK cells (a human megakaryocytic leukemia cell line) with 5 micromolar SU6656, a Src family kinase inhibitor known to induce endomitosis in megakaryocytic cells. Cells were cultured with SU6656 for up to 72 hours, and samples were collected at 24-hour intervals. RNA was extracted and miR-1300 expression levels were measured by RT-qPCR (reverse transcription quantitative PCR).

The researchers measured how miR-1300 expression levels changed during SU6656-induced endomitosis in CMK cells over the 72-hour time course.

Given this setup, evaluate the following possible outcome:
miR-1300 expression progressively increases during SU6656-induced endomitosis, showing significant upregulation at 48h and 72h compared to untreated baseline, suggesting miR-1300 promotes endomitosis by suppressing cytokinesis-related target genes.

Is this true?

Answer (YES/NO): YES